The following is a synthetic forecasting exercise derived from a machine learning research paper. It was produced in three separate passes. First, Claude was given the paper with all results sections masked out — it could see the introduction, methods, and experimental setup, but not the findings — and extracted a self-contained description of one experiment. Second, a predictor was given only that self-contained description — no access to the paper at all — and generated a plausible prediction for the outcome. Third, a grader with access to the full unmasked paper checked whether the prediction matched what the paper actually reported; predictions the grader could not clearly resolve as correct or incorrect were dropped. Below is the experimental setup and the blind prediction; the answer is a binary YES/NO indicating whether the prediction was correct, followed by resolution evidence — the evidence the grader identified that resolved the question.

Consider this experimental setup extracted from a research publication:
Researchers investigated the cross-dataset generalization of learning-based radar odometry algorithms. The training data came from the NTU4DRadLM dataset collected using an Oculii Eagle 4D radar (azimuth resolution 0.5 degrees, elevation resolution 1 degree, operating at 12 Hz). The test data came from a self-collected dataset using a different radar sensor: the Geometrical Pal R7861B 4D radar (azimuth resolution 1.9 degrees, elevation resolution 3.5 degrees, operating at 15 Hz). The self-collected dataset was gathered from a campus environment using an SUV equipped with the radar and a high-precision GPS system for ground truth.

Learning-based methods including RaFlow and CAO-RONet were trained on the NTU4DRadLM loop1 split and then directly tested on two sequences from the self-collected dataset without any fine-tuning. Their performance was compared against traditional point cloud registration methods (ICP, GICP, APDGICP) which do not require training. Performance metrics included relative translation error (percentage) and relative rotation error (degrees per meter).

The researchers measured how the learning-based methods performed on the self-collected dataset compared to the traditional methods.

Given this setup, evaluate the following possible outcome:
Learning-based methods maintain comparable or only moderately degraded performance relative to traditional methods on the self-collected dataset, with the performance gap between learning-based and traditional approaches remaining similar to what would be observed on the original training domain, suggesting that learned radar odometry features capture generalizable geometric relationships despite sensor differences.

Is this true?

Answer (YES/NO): NO